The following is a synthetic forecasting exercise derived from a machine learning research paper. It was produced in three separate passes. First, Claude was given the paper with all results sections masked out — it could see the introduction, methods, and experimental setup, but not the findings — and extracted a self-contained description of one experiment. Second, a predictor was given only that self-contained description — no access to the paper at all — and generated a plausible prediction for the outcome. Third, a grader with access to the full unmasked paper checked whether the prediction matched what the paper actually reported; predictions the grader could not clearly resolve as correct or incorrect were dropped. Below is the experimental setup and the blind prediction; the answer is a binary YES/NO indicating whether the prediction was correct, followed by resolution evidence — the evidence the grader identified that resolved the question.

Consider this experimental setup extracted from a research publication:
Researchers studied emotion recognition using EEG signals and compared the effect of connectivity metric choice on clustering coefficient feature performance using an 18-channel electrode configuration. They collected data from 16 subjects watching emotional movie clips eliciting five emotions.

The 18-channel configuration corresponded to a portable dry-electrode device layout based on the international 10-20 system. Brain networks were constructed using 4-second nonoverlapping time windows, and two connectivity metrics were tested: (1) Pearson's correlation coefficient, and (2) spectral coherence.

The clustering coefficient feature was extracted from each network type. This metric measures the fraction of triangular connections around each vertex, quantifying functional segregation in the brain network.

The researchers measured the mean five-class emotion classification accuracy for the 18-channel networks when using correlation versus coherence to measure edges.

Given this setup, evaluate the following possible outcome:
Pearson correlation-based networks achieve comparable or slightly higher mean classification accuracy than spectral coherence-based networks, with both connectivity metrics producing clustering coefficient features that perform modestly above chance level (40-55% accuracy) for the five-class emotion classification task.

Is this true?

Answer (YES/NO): NO